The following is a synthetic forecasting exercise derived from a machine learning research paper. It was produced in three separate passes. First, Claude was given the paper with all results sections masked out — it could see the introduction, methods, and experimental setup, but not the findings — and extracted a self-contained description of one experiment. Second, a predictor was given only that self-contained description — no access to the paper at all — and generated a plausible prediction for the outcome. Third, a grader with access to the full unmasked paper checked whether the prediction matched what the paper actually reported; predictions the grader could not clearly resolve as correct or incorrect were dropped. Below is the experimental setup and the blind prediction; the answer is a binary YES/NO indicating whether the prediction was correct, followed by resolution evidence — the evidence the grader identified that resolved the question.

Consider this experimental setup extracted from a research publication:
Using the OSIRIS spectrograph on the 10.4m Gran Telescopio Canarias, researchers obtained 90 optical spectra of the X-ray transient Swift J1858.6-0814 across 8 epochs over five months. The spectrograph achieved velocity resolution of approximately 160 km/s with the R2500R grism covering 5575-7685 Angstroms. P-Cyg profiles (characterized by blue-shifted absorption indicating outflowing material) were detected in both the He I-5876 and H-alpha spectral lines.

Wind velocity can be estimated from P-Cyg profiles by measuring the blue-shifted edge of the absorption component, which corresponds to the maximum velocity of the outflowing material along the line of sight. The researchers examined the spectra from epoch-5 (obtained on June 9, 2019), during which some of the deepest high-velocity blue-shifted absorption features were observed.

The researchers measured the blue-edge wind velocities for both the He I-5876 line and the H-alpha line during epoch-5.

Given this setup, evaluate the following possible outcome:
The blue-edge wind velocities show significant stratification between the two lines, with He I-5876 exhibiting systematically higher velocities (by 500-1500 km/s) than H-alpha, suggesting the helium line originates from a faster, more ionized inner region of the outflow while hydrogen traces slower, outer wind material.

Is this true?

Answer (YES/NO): NO